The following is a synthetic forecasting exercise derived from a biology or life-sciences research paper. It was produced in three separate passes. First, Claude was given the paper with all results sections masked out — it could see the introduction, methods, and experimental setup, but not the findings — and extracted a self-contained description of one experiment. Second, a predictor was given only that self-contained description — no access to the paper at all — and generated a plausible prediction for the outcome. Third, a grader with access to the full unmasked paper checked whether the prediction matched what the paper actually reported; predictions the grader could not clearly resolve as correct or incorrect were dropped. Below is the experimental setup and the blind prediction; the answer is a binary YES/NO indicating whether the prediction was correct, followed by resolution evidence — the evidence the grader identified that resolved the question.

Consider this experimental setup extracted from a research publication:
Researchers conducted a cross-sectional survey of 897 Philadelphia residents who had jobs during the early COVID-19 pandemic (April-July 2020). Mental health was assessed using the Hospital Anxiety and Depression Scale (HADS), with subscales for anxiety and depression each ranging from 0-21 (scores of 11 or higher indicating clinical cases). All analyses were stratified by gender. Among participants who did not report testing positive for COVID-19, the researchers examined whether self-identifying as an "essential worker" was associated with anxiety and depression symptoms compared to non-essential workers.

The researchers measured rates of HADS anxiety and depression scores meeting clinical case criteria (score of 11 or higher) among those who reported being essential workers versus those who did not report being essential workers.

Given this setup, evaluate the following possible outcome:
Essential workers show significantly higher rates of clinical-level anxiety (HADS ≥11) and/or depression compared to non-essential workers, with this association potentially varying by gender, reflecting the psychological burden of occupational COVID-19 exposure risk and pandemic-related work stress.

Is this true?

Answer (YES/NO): NO